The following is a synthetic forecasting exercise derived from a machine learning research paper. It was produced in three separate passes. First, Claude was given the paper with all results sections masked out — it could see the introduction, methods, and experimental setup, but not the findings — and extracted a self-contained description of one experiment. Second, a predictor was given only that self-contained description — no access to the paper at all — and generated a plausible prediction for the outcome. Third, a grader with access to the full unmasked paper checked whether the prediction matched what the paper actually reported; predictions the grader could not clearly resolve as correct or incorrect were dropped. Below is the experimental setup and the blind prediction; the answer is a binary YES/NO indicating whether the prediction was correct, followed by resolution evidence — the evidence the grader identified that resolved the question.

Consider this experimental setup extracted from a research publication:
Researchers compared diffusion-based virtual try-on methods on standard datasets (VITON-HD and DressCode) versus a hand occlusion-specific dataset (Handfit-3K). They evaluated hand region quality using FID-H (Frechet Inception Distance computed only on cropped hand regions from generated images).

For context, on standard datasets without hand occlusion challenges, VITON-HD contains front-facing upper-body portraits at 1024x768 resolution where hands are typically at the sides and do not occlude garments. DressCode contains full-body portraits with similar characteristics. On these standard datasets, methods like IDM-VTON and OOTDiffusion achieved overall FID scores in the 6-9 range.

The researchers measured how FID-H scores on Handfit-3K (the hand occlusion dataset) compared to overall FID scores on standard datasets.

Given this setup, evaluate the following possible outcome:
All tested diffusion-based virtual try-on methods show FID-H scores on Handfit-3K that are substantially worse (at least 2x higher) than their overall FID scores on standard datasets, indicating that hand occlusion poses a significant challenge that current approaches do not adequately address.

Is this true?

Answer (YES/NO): NO